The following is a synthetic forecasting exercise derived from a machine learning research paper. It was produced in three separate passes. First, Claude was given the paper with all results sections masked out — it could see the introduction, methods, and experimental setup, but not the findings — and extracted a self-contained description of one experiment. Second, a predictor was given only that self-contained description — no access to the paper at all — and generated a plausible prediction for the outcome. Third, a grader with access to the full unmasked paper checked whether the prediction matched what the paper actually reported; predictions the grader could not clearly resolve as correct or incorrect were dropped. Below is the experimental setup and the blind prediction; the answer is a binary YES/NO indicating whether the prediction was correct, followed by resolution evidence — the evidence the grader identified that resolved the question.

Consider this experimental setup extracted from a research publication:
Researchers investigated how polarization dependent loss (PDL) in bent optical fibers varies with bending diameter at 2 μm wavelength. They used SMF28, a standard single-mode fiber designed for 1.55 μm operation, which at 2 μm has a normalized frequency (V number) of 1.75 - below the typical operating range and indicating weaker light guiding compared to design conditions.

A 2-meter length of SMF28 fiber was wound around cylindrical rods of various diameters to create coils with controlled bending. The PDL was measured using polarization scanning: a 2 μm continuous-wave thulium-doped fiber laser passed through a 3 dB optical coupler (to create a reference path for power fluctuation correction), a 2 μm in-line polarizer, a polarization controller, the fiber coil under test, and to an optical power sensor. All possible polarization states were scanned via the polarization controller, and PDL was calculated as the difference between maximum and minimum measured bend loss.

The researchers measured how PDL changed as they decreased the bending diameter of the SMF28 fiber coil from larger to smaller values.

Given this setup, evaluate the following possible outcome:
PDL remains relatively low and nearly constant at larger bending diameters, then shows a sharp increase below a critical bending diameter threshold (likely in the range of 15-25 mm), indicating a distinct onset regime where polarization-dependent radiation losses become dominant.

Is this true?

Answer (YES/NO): NO